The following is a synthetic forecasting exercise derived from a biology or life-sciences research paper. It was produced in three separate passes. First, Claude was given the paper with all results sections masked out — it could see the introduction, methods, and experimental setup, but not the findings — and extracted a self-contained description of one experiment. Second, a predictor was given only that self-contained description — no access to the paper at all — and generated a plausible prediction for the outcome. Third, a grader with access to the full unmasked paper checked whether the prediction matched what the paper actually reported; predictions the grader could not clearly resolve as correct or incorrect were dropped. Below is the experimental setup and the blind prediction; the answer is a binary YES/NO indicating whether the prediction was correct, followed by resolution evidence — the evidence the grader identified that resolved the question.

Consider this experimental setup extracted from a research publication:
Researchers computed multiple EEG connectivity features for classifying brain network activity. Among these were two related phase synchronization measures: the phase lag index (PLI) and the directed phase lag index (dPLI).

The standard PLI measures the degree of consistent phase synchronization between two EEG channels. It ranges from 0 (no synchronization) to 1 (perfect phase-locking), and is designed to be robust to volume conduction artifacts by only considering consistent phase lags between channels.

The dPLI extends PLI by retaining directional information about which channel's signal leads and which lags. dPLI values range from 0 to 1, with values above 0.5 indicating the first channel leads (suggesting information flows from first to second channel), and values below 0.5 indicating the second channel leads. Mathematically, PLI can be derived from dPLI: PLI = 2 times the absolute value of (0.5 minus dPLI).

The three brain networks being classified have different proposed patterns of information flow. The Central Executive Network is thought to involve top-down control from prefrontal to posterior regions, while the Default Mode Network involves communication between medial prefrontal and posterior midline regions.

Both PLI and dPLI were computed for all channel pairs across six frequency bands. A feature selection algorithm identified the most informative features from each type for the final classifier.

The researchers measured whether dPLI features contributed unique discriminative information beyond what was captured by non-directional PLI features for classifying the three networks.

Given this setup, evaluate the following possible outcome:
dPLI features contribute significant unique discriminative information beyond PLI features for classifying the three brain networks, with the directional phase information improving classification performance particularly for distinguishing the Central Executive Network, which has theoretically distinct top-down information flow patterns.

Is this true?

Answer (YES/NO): NO